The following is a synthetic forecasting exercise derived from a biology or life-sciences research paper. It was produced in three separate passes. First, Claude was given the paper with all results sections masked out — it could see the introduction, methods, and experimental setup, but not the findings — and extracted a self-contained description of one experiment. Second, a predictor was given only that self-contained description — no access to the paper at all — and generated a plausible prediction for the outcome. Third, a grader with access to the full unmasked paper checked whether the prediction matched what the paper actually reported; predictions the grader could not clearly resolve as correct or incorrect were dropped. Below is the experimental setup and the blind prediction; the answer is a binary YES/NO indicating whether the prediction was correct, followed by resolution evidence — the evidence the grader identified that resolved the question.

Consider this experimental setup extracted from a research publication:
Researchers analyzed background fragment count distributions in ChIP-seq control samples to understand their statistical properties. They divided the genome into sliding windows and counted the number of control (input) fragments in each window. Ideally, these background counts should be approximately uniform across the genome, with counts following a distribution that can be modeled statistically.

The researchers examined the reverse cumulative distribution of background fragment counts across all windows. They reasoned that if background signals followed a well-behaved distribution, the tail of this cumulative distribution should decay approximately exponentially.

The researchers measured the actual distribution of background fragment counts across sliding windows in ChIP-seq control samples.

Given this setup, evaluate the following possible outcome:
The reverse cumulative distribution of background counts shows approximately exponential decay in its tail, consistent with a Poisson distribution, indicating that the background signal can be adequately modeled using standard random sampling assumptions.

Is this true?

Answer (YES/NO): NO